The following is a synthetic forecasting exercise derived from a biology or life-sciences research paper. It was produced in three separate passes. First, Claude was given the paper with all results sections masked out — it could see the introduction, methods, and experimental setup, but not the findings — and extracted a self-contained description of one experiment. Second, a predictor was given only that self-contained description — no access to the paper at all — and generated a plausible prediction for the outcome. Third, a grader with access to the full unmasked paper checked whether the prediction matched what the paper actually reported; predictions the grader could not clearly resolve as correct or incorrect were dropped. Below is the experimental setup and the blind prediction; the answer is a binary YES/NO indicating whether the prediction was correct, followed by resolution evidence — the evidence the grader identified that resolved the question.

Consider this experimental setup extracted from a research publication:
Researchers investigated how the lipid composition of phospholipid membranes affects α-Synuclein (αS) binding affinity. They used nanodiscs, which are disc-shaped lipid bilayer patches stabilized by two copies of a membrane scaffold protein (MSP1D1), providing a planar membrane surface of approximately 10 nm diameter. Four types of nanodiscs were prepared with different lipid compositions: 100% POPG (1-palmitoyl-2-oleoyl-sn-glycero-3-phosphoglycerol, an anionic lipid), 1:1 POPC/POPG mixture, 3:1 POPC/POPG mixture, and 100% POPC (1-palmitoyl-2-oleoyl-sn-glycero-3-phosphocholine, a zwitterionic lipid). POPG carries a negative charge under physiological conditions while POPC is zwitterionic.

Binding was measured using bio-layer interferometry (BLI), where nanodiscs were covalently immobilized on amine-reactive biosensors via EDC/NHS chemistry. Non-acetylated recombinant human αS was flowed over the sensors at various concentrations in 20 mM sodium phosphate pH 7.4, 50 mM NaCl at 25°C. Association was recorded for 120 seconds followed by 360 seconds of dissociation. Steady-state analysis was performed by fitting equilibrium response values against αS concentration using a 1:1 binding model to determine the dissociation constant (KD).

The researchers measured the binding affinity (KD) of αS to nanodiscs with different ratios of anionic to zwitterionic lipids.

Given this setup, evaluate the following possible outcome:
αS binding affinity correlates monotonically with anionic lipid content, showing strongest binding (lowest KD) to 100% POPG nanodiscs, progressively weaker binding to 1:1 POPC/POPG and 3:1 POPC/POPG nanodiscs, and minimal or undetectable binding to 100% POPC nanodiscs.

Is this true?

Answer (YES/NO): NO